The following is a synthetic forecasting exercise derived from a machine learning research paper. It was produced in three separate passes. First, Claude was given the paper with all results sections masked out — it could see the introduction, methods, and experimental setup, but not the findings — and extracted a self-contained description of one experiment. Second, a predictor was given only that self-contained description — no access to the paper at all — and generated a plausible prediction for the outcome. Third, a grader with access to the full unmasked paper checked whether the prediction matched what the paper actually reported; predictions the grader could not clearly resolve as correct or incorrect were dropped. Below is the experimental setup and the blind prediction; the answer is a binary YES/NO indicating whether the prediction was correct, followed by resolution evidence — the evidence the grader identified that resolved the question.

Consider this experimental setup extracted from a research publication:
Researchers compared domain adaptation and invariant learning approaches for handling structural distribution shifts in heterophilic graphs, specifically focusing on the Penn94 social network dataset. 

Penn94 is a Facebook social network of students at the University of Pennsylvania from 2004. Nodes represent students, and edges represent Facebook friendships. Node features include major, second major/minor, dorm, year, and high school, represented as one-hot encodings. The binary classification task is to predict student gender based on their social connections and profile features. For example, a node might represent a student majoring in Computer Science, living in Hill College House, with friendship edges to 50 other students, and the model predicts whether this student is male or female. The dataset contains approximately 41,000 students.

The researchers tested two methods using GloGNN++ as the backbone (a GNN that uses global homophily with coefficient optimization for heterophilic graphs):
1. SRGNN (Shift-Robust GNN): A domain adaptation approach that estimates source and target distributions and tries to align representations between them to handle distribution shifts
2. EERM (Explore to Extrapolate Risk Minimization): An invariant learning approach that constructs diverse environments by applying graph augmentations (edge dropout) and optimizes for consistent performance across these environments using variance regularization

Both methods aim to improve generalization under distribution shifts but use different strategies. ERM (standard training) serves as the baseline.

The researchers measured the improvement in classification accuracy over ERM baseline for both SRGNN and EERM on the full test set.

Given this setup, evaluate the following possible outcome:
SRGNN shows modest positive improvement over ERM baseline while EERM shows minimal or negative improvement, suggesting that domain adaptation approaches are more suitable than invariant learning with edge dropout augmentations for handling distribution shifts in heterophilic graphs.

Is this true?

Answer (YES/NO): NO